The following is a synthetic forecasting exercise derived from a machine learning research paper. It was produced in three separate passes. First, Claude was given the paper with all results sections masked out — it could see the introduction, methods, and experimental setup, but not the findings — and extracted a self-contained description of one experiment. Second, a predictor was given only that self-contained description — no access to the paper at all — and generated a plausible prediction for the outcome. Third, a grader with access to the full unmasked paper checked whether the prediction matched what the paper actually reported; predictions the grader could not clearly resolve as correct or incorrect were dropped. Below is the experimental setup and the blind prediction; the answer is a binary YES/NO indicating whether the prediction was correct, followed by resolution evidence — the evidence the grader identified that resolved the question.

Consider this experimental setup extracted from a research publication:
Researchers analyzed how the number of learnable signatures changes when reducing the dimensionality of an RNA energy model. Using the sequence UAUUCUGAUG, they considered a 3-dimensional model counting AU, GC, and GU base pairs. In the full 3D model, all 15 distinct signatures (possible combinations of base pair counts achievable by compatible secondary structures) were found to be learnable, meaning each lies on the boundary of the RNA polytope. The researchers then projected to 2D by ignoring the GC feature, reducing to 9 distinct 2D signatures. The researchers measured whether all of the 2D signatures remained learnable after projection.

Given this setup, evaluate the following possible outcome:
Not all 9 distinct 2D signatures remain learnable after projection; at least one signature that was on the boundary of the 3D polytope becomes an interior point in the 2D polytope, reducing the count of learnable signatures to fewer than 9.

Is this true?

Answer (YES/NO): YES